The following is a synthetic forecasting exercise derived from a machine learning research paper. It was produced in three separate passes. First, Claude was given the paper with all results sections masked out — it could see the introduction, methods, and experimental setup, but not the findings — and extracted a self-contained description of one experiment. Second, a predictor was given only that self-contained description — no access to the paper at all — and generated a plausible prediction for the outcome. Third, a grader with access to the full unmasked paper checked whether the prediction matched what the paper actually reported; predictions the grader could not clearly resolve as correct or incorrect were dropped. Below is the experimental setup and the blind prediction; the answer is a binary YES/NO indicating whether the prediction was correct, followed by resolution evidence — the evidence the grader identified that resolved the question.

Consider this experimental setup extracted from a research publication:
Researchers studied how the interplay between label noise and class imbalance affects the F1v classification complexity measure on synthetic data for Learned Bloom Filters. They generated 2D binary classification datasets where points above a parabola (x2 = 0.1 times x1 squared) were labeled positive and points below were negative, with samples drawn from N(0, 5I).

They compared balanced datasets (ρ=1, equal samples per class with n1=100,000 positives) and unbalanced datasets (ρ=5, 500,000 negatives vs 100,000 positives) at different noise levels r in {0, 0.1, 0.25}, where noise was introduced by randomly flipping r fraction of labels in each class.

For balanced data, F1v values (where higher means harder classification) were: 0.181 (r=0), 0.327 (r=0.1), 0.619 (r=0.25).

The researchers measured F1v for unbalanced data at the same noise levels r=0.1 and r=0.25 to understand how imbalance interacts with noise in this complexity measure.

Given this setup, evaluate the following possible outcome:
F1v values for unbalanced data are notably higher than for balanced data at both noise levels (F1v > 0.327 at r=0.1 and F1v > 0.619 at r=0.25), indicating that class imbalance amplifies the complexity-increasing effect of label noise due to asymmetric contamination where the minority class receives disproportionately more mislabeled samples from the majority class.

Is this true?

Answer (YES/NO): NO